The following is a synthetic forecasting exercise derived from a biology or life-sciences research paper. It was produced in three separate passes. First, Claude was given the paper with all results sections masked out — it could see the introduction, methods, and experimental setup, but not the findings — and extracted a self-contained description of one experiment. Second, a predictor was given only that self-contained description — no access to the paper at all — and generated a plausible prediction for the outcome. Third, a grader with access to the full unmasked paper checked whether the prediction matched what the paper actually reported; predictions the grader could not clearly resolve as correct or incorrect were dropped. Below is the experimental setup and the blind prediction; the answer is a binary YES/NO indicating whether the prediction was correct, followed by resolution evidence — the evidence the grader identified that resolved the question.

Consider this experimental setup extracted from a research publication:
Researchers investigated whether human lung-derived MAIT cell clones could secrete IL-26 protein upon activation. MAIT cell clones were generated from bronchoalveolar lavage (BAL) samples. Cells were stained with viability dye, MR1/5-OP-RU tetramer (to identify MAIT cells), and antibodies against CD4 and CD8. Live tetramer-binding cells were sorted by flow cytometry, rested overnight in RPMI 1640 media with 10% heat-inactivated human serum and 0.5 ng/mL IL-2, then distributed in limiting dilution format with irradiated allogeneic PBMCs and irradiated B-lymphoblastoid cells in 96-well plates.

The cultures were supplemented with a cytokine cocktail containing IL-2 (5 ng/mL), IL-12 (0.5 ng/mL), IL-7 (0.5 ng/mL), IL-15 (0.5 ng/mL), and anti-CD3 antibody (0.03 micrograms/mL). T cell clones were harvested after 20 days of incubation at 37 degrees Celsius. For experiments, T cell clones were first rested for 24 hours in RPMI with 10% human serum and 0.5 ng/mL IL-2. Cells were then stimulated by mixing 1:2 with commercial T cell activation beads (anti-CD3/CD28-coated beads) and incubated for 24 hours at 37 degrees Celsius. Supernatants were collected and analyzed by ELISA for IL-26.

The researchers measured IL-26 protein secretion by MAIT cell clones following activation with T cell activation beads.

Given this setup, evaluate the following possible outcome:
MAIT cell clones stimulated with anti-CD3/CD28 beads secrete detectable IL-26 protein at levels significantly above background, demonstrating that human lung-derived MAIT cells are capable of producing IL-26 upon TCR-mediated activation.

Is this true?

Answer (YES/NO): YES